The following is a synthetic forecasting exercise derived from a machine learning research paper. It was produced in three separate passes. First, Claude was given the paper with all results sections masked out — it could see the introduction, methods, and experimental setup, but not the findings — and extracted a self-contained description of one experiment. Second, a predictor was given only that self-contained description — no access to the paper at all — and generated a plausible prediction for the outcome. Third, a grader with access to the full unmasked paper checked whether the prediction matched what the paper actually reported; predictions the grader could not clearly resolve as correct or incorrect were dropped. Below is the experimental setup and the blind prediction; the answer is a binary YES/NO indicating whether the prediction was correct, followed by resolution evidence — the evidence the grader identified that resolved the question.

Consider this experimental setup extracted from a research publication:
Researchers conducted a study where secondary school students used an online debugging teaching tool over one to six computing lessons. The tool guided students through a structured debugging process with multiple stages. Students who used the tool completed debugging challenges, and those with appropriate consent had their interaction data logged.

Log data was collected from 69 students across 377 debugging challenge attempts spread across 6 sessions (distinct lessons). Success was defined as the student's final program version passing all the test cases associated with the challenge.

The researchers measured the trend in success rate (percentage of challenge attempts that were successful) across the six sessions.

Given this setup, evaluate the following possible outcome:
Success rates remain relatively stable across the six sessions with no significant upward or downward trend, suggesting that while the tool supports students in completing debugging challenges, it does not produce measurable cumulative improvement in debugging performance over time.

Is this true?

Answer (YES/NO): NO